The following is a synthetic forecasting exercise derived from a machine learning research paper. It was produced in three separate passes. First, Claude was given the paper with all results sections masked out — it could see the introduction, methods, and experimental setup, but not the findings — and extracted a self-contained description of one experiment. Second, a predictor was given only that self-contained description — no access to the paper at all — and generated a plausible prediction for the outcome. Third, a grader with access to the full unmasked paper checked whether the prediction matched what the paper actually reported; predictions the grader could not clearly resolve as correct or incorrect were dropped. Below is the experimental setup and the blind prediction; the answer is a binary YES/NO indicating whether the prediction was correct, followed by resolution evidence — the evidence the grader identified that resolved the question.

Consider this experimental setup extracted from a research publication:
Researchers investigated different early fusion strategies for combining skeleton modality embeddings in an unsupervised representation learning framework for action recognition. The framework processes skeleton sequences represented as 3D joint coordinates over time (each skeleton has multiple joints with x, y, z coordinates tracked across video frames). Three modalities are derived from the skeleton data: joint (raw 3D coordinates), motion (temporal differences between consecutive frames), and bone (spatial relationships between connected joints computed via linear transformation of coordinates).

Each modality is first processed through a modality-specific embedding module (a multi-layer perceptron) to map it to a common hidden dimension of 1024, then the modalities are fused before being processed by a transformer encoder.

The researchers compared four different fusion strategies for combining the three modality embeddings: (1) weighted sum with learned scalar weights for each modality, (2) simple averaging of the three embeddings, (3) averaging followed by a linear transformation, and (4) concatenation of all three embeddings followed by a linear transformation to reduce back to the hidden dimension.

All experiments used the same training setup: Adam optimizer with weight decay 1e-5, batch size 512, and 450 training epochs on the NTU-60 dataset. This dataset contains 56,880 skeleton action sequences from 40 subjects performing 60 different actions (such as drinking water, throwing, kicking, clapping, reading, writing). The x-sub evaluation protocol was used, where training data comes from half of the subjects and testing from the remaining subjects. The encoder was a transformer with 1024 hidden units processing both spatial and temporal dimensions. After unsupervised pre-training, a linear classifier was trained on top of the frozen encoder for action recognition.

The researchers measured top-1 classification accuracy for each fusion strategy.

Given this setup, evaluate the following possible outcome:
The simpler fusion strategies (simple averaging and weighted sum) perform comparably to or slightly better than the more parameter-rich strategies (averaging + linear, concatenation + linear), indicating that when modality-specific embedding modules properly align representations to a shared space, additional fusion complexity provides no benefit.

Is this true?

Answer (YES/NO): NO